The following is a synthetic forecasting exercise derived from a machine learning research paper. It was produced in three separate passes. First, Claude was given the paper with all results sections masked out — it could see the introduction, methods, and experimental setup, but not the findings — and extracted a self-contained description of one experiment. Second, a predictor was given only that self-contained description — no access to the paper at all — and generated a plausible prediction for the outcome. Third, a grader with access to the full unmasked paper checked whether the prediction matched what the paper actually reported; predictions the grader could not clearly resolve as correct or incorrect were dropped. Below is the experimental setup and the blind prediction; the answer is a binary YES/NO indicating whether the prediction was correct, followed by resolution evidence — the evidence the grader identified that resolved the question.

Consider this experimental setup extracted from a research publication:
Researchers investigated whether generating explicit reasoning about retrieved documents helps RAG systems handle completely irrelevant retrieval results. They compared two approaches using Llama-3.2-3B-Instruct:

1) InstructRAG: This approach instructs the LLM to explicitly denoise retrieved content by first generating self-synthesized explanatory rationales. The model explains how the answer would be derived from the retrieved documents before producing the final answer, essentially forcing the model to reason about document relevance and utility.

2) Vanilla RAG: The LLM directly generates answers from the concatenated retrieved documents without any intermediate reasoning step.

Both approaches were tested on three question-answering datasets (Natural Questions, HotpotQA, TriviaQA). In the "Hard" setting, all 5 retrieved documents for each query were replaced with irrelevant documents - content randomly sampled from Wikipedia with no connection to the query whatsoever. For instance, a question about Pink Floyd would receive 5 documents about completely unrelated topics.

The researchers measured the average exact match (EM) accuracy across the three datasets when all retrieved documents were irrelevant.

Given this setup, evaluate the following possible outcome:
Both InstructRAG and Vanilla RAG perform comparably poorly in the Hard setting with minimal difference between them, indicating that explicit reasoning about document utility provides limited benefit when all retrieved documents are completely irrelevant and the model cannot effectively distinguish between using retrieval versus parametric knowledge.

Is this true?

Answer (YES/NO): NO